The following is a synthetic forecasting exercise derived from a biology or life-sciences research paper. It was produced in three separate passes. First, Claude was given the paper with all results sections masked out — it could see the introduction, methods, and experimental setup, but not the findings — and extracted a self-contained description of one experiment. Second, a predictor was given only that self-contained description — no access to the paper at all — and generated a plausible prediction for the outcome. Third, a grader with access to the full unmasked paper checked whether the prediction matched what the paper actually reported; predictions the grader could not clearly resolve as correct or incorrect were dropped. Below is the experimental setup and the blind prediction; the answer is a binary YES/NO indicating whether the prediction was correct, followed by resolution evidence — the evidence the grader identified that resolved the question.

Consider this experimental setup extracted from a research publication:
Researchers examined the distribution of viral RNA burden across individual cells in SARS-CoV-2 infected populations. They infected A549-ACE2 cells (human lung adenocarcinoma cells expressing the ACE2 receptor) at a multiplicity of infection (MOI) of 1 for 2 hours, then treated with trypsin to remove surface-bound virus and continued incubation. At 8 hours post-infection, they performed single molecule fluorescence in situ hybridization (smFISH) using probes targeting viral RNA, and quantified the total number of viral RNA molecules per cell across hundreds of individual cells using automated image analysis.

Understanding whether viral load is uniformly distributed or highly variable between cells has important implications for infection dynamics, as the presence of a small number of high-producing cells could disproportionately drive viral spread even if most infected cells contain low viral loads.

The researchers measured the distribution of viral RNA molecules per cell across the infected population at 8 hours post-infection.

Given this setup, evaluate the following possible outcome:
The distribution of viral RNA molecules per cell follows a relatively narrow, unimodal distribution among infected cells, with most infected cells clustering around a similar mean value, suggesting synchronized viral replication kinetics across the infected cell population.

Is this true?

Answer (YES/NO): NO